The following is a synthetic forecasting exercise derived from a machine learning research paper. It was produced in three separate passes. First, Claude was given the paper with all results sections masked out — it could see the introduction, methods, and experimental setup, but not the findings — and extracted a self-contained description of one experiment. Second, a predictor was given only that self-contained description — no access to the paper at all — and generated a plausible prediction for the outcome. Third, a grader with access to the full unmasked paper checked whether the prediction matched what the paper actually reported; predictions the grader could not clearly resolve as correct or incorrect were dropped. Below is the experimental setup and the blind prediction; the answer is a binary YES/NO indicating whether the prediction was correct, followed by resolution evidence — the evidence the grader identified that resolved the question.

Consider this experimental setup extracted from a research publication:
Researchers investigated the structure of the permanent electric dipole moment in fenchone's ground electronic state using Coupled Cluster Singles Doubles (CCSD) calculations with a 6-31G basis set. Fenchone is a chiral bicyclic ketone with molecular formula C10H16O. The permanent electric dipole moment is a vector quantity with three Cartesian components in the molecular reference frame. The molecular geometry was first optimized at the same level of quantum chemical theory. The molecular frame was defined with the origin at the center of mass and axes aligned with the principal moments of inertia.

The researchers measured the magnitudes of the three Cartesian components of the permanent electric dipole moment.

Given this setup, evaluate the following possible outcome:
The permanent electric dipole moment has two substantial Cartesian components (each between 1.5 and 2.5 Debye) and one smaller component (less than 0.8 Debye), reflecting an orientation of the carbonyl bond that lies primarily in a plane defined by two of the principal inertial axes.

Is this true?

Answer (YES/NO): NO